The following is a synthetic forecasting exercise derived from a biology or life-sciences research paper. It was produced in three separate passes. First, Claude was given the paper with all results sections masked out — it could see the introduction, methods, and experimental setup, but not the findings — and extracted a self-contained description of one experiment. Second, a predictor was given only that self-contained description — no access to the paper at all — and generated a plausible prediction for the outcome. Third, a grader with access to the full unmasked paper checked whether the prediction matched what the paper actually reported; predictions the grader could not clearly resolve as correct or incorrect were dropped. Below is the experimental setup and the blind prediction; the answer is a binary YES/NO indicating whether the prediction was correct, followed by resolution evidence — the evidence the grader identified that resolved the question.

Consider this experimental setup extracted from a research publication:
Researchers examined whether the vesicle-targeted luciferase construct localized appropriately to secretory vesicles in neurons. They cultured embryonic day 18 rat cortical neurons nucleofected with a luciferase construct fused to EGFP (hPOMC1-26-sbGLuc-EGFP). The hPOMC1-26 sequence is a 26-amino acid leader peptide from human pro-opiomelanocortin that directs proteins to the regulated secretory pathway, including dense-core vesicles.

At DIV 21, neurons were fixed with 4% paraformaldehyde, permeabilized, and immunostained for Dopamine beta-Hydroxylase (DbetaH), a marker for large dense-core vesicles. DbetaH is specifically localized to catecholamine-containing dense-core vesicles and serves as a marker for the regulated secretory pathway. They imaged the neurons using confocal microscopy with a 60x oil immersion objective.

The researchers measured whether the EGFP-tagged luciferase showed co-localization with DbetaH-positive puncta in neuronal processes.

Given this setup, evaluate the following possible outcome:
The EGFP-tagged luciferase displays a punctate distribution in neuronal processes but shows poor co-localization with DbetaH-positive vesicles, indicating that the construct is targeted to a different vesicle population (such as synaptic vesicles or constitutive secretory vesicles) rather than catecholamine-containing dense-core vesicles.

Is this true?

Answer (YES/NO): NO